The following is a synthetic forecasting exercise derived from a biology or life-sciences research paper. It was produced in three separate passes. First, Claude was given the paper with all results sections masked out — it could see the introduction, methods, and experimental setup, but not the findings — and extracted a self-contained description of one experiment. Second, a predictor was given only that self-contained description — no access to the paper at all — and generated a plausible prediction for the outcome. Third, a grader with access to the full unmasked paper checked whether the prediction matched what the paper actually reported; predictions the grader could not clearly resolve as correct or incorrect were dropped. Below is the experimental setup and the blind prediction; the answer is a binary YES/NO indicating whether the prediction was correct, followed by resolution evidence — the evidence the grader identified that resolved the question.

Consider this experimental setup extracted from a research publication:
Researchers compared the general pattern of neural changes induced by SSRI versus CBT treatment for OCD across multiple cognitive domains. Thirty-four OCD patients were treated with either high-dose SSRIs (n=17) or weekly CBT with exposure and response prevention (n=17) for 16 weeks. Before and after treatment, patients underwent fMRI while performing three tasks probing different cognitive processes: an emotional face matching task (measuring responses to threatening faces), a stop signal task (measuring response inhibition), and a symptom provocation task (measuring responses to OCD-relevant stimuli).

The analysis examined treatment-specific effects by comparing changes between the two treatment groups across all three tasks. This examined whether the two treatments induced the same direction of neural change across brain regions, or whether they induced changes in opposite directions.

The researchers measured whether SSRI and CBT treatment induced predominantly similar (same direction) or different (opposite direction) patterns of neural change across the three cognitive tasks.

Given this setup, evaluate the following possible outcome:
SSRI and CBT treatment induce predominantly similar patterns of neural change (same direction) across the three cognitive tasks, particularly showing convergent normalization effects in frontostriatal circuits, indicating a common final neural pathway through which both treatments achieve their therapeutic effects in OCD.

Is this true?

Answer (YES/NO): NO